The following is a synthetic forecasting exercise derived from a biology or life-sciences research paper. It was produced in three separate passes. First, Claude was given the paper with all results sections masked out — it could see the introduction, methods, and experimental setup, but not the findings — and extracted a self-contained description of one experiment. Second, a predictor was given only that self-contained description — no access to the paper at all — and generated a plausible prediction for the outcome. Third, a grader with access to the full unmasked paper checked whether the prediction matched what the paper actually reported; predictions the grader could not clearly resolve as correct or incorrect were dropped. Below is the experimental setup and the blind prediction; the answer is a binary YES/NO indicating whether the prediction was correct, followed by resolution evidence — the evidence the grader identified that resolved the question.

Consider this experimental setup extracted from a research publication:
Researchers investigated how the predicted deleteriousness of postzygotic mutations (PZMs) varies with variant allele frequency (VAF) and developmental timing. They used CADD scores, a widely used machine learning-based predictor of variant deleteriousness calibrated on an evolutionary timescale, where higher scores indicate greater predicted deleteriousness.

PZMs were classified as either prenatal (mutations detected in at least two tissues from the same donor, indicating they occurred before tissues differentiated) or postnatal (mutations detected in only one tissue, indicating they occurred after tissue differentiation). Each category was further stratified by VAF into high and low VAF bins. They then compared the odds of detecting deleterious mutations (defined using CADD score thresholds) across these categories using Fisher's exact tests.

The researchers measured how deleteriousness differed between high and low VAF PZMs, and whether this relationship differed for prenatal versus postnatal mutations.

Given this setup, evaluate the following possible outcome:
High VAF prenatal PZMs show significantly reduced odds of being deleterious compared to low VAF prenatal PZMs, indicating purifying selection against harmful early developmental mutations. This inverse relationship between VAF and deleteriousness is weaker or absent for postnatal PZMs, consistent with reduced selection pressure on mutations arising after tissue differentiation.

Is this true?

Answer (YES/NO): NO